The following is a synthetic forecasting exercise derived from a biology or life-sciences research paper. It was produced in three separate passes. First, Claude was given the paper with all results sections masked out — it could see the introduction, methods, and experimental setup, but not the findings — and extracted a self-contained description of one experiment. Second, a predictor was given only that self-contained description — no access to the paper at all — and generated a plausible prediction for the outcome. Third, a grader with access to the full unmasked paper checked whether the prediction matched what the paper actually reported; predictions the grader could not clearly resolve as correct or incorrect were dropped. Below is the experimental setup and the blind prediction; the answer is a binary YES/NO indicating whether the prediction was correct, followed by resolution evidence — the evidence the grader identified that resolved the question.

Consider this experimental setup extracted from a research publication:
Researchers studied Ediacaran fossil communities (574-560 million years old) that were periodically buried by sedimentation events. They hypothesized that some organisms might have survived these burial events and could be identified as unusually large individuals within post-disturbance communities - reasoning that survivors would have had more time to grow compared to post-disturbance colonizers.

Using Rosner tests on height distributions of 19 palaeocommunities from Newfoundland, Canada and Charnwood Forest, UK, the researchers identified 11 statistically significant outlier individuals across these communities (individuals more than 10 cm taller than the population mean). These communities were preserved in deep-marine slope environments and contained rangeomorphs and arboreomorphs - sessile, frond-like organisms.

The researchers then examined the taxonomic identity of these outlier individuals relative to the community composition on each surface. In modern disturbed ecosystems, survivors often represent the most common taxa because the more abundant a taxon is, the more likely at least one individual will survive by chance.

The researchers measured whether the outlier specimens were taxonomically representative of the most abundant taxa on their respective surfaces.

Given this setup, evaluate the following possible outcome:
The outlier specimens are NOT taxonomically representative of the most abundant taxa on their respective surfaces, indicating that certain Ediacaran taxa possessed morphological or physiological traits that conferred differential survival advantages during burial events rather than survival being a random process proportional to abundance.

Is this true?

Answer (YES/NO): NO